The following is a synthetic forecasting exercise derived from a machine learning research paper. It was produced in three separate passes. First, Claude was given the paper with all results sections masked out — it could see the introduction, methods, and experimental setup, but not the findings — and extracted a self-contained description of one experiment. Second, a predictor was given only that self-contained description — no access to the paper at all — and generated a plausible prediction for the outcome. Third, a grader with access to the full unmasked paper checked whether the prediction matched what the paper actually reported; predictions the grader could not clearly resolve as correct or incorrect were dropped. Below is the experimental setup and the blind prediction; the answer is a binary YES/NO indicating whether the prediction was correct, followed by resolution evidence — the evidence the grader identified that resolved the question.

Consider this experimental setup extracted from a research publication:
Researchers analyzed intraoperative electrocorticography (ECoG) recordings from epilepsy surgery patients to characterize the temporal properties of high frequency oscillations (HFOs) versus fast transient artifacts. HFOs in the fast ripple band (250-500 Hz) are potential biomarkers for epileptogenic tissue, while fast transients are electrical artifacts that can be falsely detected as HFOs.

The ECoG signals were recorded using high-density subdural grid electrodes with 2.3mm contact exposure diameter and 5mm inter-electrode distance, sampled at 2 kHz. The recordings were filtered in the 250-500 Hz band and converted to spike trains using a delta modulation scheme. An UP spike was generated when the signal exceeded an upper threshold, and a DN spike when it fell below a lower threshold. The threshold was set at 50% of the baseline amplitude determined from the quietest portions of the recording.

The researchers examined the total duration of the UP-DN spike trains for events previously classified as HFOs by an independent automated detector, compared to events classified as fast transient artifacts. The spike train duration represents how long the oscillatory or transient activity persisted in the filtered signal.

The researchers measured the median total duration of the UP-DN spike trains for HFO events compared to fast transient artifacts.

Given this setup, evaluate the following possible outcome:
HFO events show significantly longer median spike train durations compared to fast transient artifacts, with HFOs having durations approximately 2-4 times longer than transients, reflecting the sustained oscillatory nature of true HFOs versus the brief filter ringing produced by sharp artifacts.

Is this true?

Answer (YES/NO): YES